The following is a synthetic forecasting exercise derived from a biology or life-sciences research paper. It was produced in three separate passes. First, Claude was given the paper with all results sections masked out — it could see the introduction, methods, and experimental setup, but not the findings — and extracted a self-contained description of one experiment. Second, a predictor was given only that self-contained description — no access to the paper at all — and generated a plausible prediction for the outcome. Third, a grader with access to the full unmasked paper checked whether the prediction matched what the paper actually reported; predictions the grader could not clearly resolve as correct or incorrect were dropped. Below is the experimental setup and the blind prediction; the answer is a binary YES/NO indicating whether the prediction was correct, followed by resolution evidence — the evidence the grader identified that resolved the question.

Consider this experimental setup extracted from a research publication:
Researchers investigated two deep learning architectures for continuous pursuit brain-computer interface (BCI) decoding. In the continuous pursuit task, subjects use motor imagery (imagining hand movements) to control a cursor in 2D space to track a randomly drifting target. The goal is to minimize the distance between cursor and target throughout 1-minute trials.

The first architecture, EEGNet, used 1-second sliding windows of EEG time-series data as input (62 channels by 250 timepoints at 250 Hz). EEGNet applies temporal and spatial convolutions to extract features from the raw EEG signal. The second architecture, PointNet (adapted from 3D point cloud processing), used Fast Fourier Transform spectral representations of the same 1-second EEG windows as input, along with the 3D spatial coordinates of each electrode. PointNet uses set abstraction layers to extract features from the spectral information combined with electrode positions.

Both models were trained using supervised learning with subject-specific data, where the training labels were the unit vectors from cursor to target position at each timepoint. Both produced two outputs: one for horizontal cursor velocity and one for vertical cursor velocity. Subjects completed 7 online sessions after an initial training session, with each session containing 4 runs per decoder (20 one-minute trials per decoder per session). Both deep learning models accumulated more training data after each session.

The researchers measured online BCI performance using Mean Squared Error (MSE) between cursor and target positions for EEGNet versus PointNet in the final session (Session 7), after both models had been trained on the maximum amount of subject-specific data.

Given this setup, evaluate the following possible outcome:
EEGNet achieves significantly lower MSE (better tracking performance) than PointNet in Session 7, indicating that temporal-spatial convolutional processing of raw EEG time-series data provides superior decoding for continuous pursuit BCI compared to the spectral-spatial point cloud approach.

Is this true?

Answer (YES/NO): NO